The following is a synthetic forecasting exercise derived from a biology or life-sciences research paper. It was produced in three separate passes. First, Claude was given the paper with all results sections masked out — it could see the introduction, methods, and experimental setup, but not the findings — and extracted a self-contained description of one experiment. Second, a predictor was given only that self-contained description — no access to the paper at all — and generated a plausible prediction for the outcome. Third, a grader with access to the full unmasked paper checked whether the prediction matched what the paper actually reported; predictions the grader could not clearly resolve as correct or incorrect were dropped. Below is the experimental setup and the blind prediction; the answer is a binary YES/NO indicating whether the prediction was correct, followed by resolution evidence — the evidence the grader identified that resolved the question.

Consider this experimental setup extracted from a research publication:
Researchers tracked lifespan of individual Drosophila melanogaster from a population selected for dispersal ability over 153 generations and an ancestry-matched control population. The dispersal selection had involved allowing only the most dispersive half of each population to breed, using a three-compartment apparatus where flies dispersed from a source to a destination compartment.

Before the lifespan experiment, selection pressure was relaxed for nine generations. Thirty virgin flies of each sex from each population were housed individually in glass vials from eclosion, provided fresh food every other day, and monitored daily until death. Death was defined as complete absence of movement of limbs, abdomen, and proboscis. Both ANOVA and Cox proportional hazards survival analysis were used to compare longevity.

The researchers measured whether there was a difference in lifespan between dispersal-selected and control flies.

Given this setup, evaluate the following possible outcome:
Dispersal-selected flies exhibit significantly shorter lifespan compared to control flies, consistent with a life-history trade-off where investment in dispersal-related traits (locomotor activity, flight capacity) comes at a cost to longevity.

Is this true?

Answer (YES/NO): YES